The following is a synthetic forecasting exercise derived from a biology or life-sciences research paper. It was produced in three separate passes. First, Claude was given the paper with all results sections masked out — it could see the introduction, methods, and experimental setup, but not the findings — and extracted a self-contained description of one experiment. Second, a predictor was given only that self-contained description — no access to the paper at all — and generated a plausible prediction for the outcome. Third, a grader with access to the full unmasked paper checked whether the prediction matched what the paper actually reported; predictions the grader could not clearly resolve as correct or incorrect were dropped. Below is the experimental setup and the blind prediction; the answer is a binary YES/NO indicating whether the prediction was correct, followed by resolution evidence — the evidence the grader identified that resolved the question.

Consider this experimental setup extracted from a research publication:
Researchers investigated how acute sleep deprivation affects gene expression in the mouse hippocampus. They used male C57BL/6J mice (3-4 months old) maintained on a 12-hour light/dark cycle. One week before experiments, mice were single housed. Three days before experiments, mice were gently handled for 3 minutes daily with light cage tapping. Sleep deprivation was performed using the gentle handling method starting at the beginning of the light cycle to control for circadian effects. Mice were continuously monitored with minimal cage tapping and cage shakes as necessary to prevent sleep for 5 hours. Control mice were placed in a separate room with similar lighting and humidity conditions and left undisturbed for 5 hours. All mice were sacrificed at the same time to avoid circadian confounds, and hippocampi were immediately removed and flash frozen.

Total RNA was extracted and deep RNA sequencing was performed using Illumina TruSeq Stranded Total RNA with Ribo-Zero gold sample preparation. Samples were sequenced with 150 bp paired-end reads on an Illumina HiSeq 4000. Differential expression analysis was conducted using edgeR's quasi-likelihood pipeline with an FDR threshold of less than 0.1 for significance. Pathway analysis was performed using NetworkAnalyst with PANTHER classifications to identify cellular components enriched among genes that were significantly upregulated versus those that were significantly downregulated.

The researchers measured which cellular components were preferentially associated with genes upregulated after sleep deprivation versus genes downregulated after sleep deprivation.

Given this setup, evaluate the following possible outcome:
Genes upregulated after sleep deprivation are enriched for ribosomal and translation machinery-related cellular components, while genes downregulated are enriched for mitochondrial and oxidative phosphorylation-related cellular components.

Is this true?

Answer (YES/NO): NO